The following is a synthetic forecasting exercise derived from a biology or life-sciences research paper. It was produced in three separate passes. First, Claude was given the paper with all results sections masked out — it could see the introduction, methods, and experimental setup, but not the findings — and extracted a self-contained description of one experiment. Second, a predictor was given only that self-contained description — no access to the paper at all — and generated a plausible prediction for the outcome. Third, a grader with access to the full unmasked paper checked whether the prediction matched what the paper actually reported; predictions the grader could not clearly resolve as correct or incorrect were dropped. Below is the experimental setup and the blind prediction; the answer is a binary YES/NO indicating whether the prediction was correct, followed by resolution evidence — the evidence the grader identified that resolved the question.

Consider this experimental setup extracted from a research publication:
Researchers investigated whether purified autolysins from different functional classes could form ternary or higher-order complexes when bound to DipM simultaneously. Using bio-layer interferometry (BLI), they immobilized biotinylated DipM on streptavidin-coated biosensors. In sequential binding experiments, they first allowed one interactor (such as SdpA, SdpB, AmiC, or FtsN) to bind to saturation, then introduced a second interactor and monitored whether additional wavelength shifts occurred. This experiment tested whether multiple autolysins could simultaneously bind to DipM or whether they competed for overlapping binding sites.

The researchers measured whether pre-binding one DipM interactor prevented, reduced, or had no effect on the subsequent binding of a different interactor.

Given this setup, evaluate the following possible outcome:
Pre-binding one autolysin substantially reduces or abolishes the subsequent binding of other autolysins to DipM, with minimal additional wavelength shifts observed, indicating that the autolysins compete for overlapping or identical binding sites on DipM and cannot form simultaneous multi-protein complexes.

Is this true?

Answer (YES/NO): YES